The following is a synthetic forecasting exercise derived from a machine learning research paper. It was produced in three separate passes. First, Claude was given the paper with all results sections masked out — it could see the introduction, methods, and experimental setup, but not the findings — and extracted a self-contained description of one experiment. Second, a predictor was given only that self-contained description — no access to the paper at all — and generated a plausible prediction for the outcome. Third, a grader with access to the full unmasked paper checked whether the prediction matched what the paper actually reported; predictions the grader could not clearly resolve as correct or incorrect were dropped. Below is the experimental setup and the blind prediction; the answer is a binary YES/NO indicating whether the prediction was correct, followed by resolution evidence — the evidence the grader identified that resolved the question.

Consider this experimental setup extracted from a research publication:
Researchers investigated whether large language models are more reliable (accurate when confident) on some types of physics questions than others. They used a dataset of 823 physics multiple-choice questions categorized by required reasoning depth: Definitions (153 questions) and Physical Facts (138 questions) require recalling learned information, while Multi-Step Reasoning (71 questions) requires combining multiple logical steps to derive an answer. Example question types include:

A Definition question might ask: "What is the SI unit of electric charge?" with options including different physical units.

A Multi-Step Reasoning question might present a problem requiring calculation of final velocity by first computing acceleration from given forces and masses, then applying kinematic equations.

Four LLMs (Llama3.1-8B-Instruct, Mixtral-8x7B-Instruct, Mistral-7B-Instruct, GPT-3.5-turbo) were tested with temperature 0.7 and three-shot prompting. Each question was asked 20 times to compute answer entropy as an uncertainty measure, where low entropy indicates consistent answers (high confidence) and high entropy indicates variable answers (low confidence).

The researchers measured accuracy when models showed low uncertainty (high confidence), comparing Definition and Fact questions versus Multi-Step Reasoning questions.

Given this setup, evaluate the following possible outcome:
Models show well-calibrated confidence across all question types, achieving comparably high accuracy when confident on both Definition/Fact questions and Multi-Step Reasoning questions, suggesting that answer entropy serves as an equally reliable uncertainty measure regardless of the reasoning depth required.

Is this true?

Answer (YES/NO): NO